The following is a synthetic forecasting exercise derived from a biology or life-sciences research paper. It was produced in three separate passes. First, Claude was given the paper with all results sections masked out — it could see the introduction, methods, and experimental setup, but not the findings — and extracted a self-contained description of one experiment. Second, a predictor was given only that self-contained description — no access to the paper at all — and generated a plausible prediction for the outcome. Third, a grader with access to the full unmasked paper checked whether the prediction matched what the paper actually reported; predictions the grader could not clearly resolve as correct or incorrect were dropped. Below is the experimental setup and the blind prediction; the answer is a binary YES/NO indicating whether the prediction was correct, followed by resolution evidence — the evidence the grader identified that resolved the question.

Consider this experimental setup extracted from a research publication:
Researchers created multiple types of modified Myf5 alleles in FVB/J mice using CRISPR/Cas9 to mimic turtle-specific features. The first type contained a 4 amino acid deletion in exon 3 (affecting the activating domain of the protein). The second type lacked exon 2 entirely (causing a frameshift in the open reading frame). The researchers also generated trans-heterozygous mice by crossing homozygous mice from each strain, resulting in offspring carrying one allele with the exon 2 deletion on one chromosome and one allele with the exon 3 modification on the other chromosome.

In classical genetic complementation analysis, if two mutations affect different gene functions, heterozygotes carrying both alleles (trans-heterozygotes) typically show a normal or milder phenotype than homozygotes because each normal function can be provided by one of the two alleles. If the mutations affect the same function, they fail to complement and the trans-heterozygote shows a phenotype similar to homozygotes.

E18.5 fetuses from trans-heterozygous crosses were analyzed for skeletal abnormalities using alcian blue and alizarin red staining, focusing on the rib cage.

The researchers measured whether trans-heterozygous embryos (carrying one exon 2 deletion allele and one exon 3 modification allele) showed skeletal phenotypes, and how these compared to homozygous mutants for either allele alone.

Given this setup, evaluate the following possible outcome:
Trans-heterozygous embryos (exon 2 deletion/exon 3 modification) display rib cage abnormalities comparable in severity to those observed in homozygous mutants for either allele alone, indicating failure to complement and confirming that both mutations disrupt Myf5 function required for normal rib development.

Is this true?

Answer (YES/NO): NO